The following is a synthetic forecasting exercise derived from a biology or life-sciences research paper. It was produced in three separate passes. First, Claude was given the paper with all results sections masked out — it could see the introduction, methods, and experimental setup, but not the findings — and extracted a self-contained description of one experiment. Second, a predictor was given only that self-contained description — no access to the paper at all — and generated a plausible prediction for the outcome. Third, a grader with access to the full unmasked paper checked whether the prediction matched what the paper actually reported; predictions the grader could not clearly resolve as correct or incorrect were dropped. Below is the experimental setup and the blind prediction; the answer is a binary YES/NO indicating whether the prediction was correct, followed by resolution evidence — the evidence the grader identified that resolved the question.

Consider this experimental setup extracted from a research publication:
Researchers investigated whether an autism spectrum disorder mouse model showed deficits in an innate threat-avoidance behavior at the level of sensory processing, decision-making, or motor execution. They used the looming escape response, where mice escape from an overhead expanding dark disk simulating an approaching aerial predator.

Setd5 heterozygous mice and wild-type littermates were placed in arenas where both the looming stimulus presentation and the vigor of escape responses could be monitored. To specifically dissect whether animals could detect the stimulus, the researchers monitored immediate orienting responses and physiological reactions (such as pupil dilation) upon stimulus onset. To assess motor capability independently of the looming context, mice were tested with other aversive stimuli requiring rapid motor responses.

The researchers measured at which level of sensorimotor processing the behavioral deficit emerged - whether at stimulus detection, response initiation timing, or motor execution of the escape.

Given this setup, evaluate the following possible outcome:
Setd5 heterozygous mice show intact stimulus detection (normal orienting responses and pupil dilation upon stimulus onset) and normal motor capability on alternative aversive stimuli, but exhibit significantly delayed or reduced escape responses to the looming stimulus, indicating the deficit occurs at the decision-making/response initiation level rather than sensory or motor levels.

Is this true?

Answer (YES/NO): YES